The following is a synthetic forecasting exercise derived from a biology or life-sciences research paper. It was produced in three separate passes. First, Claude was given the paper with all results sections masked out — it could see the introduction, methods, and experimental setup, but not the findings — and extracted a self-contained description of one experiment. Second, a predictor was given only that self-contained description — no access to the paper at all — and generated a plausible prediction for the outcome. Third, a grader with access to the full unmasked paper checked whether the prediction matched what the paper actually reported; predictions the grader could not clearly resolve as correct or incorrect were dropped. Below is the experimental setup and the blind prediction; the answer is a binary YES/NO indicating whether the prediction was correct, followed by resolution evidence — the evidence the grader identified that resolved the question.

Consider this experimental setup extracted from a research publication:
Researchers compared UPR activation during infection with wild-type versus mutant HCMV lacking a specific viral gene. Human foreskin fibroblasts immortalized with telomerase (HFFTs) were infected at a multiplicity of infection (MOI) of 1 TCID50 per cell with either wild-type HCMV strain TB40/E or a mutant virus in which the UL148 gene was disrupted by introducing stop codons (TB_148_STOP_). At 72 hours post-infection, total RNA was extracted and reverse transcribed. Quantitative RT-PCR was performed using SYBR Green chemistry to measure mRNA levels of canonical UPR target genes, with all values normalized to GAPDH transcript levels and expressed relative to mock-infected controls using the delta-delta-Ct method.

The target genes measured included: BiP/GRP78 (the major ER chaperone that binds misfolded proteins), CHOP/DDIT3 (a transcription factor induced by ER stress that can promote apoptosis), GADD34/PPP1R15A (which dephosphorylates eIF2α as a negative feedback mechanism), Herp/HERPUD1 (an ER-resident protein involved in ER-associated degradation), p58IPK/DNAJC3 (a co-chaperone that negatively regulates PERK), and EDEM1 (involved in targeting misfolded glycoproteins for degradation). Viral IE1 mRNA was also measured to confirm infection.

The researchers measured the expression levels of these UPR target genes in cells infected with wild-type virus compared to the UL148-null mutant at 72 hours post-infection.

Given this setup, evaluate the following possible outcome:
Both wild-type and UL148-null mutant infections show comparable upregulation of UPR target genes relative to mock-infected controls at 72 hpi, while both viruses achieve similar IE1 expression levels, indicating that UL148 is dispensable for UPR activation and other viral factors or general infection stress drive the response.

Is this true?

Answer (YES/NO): NO